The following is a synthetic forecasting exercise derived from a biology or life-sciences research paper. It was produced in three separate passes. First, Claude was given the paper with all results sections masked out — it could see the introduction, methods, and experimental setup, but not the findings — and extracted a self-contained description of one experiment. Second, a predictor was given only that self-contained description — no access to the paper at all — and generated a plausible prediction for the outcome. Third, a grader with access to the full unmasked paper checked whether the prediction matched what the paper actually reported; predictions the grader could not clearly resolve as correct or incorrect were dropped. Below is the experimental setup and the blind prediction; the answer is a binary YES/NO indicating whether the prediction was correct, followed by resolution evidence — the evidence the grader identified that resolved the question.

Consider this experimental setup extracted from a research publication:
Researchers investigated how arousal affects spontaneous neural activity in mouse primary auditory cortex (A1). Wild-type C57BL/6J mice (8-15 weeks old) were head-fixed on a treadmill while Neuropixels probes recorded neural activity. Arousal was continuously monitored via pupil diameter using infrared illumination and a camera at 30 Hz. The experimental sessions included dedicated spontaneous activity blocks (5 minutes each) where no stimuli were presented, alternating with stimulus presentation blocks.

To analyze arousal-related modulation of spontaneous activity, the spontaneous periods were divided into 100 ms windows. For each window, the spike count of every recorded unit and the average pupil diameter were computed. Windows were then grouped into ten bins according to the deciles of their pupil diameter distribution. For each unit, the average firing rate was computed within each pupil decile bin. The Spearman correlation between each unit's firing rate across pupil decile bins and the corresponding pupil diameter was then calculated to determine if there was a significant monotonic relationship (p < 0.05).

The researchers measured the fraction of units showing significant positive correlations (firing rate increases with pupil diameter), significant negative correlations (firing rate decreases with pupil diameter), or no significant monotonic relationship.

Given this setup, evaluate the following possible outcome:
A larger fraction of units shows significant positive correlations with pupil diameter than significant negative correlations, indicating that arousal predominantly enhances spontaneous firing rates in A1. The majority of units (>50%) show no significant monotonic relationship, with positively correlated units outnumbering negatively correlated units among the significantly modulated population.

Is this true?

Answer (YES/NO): NO